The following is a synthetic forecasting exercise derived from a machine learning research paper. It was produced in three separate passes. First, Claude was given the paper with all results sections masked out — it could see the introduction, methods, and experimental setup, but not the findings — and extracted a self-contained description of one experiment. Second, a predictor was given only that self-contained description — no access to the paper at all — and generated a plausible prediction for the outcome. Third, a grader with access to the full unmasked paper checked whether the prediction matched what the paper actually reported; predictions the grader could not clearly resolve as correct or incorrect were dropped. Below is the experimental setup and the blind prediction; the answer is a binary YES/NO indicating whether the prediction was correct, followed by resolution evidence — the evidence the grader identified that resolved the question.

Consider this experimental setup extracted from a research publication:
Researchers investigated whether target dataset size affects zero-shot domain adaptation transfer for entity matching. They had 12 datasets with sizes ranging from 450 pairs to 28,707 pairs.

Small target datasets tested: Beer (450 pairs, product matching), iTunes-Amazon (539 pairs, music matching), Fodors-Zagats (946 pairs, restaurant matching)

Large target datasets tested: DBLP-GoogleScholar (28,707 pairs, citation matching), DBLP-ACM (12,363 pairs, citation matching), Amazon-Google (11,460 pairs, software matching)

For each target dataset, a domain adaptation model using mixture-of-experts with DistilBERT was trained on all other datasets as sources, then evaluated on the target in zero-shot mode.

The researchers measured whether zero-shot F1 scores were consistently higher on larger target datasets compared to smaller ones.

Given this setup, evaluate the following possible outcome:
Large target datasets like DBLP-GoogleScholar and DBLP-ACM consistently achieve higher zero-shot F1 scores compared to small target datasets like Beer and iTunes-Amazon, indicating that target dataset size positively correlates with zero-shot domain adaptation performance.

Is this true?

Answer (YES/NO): NO